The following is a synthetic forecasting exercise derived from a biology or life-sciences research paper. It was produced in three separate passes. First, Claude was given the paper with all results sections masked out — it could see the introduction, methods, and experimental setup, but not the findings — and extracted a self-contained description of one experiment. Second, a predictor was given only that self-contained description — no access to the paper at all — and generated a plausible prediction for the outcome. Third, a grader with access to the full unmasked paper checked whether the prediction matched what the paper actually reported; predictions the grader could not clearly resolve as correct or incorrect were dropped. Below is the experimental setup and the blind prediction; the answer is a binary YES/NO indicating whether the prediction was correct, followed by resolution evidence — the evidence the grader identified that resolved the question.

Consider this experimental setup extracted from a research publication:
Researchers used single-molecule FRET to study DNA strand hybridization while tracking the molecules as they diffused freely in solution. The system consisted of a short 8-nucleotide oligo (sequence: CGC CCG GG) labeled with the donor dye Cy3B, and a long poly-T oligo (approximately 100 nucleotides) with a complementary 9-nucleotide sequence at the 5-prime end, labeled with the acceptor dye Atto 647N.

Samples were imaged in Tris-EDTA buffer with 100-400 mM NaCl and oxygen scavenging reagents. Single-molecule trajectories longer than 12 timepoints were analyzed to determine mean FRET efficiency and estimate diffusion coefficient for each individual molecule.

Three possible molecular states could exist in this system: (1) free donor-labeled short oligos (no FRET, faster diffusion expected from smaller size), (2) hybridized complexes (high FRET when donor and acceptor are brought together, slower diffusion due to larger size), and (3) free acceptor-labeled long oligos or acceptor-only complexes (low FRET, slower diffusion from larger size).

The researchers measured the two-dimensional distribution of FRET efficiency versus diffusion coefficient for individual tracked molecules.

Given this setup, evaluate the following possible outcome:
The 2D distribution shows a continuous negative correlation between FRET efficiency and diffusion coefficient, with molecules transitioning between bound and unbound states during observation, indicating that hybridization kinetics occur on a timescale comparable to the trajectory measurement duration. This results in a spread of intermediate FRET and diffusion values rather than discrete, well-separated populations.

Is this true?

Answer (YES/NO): NO